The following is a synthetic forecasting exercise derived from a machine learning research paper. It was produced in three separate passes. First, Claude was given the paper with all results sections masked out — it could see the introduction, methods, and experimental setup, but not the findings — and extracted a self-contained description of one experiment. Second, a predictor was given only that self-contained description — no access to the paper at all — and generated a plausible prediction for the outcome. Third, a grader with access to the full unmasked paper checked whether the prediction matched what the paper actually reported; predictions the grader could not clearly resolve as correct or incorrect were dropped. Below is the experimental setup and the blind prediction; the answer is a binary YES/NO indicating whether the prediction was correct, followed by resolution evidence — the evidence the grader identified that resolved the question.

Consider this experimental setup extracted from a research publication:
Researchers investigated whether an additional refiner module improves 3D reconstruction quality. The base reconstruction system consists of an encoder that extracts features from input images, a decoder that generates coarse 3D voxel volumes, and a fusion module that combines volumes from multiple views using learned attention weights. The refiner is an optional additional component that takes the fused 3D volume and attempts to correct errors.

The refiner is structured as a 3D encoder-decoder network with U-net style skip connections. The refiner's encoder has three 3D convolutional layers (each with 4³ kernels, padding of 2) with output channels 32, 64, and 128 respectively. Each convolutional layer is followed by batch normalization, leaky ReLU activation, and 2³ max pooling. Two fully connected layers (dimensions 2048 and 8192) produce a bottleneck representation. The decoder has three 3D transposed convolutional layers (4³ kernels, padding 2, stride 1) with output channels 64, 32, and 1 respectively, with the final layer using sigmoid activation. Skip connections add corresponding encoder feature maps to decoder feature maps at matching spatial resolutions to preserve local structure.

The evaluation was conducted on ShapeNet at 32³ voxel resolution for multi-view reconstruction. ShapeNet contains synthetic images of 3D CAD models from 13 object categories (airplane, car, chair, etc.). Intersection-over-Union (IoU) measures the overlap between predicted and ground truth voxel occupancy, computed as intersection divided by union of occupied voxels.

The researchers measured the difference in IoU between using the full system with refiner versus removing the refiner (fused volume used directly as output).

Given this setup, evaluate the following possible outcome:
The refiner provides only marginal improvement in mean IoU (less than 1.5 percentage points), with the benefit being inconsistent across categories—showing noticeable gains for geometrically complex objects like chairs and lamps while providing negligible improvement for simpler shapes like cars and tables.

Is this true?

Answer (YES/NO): NO